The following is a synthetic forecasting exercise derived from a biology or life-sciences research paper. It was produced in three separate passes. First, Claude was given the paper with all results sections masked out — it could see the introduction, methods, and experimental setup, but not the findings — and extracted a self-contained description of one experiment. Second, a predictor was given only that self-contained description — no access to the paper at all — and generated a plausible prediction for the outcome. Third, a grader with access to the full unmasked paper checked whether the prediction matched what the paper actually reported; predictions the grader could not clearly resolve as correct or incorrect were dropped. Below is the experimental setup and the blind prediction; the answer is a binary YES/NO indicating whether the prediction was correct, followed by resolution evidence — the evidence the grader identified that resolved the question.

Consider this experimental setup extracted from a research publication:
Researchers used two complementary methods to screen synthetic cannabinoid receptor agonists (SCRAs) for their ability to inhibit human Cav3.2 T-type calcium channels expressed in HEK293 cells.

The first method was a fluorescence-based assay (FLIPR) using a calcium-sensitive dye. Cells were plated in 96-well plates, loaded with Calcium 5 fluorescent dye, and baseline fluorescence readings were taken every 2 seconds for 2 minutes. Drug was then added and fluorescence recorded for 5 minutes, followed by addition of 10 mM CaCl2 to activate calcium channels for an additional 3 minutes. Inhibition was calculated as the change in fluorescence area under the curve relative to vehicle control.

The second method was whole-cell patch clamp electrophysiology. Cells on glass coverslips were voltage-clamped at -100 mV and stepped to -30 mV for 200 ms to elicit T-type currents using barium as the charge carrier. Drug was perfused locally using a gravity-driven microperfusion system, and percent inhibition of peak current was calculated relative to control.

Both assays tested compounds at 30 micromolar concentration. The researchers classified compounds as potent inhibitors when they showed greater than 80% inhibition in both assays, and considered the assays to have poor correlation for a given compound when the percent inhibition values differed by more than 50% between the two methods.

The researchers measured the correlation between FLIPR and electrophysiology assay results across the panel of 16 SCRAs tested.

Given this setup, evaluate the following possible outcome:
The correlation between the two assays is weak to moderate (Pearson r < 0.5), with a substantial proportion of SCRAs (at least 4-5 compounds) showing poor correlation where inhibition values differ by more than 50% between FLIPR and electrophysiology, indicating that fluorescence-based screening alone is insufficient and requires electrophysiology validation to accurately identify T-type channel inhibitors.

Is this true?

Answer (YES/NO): NO